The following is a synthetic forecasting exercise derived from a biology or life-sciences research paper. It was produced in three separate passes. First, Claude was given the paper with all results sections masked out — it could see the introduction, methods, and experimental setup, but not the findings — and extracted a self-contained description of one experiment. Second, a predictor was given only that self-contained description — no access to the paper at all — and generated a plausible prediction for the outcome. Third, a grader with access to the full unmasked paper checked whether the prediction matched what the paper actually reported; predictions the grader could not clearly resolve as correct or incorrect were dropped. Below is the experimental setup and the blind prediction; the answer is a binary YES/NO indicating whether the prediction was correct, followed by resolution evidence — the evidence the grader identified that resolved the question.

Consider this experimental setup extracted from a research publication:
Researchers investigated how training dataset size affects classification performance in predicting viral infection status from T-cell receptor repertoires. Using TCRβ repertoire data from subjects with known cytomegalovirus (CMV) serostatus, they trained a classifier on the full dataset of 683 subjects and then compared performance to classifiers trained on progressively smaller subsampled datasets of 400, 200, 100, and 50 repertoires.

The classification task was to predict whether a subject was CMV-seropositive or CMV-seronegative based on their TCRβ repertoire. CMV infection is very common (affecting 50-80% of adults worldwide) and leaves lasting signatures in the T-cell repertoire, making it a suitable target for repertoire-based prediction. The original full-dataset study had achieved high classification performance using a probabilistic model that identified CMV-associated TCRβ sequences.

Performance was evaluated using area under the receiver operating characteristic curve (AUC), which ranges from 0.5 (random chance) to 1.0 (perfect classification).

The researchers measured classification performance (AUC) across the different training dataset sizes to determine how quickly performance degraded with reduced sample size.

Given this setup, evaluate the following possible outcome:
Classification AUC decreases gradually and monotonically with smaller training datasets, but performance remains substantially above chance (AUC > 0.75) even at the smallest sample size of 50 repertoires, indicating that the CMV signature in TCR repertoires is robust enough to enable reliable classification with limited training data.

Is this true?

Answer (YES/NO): NO